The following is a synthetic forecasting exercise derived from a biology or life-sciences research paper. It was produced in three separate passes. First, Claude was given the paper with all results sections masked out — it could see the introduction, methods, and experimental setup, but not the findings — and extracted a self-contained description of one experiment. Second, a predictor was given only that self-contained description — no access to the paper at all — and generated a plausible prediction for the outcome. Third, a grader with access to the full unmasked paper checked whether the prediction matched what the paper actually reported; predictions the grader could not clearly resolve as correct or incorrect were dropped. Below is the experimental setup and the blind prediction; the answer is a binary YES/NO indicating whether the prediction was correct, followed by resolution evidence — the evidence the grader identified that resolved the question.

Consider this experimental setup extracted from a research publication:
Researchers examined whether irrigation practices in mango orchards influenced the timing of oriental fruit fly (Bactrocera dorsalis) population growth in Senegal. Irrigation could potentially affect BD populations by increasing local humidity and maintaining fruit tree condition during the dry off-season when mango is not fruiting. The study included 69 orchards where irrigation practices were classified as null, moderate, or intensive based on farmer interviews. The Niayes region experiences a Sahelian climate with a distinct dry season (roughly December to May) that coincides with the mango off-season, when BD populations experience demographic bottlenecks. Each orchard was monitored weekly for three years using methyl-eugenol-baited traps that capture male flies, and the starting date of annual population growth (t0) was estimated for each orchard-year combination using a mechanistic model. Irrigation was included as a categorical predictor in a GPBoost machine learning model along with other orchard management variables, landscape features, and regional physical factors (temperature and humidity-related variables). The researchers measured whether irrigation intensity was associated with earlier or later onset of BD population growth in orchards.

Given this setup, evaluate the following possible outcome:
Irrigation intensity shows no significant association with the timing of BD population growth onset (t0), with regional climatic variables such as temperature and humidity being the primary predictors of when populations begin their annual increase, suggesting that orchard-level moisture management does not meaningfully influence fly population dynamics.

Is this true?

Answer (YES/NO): YES